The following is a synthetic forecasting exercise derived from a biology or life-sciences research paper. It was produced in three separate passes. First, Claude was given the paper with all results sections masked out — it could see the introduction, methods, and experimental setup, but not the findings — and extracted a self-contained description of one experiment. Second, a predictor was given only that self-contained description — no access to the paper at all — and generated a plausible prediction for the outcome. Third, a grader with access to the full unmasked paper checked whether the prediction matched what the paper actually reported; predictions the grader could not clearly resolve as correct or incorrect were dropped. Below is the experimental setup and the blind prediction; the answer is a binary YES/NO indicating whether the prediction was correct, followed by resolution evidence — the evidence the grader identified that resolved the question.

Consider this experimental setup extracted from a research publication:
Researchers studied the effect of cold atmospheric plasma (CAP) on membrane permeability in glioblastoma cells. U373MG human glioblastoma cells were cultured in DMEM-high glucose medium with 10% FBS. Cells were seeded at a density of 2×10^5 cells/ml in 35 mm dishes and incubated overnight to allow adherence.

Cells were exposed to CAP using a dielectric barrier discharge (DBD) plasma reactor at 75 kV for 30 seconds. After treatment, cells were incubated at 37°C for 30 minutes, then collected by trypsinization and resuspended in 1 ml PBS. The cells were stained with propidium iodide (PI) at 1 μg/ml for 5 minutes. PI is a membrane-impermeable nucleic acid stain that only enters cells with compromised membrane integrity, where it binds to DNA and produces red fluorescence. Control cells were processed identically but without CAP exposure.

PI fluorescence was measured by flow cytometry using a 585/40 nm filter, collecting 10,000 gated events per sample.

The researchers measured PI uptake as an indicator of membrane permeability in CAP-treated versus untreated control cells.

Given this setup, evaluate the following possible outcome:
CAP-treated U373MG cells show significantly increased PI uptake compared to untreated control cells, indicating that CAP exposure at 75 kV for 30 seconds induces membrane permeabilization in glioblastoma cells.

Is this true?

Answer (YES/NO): NO